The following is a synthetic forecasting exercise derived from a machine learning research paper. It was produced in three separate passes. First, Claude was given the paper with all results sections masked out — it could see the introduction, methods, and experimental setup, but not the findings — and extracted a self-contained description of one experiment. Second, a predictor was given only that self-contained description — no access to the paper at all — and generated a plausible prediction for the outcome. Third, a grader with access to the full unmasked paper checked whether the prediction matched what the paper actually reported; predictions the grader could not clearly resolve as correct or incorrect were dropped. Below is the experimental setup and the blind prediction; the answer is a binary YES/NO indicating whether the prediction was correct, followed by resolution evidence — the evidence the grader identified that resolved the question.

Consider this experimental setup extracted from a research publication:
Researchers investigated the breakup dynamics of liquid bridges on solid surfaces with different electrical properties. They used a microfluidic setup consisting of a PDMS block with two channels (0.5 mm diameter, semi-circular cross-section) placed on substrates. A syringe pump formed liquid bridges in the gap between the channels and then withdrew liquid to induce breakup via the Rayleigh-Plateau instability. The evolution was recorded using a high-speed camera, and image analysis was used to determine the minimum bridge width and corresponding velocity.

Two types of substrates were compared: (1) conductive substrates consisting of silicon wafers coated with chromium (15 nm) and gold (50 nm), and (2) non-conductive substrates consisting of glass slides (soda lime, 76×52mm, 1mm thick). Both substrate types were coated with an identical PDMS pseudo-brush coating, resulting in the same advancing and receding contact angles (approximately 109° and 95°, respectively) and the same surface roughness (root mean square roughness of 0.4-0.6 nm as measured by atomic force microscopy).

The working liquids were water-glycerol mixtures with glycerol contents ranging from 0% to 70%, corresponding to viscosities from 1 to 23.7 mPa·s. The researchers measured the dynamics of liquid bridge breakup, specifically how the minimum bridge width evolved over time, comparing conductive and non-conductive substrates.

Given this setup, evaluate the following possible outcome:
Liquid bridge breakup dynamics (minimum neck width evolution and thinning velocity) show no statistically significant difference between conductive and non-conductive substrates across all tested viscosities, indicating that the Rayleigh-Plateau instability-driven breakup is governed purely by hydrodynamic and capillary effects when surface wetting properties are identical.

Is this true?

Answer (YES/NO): NO